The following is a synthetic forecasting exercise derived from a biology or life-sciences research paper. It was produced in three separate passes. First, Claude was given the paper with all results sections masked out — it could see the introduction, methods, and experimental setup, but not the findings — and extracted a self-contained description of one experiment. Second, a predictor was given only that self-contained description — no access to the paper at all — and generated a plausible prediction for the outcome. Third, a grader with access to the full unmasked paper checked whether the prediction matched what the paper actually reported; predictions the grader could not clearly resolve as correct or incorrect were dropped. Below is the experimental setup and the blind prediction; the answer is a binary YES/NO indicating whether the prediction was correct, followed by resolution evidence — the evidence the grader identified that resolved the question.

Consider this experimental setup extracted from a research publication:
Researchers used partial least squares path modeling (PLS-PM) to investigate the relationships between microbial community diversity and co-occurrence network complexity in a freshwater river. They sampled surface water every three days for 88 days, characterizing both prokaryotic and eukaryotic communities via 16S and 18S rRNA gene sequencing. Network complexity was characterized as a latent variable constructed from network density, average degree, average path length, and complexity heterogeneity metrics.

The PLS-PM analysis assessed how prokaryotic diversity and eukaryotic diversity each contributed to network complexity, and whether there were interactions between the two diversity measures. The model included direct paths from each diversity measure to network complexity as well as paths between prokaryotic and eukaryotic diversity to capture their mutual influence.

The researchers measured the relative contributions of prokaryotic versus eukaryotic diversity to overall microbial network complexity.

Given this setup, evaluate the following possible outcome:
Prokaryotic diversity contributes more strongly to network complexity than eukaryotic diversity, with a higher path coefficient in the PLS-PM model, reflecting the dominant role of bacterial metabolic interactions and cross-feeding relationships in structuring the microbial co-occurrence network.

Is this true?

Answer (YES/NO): NO